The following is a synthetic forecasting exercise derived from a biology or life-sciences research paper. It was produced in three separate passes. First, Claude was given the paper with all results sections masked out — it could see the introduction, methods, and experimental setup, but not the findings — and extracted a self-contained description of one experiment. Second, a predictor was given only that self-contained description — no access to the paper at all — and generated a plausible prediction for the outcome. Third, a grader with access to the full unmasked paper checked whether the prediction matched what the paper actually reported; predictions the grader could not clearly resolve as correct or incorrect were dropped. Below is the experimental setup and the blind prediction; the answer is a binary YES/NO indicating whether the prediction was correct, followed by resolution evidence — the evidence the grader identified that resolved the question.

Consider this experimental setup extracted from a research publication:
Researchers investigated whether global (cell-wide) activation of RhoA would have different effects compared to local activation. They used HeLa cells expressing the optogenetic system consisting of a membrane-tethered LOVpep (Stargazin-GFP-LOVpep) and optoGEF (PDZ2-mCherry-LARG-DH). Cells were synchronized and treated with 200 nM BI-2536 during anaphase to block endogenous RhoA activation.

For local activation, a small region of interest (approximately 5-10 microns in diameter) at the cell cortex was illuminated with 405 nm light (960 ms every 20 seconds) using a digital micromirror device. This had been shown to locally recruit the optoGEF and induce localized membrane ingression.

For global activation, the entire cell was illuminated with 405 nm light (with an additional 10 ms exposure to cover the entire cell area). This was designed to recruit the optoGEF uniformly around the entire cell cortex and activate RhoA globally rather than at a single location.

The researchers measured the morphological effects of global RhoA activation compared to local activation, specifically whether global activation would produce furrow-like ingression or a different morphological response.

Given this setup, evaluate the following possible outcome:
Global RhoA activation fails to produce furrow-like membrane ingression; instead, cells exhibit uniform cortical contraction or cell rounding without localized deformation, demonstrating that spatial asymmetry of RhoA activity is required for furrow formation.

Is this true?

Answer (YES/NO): NO